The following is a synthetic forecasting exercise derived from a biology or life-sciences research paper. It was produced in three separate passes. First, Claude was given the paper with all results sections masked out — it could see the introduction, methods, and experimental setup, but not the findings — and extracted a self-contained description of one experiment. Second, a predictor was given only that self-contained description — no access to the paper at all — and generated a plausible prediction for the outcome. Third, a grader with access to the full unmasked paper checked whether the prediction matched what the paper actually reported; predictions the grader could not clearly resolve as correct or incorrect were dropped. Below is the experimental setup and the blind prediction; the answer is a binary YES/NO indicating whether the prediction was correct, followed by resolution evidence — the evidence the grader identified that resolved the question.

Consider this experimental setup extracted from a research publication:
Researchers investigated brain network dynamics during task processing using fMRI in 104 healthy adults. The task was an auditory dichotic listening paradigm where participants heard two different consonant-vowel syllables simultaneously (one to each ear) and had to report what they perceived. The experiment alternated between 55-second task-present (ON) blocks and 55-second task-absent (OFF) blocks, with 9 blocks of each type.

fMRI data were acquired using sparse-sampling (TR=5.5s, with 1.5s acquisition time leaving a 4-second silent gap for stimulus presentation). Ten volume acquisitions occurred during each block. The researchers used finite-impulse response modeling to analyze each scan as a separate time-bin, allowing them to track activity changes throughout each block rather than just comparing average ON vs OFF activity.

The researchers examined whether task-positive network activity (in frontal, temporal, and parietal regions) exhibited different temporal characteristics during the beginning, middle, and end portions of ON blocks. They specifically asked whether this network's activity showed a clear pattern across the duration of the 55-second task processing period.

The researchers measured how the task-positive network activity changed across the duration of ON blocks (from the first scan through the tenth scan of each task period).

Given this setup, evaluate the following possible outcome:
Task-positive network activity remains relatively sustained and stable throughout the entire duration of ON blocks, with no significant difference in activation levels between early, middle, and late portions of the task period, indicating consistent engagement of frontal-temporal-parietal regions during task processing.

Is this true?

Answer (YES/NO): YES